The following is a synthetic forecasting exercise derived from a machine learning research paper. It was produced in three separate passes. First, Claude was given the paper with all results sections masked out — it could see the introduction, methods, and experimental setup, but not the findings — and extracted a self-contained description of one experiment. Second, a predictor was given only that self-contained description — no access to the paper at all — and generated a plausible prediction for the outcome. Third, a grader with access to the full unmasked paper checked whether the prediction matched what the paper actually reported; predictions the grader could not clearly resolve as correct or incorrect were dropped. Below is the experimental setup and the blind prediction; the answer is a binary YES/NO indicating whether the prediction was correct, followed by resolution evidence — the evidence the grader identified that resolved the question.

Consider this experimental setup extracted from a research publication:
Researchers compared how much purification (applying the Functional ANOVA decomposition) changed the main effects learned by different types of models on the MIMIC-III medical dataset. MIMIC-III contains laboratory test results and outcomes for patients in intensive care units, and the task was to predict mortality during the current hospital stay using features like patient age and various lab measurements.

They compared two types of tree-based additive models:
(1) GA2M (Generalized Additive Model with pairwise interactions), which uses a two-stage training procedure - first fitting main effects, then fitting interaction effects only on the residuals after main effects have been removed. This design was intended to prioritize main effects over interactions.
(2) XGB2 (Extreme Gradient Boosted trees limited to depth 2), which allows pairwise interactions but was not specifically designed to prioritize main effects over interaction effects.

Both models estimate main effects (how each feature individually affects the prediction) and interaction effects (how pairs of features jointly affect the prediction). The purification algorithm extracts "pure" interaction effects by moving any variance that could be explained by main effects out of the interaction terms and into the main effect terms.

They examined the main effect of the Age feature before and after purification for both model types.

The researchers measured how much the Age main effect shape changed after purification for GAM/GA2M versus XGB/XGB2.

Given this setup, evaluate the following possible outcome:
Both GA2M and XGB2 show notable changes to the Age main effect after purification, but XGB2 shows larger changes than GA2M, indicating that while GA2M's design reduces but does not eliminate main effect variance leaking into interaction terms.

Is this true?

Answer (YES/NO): NO